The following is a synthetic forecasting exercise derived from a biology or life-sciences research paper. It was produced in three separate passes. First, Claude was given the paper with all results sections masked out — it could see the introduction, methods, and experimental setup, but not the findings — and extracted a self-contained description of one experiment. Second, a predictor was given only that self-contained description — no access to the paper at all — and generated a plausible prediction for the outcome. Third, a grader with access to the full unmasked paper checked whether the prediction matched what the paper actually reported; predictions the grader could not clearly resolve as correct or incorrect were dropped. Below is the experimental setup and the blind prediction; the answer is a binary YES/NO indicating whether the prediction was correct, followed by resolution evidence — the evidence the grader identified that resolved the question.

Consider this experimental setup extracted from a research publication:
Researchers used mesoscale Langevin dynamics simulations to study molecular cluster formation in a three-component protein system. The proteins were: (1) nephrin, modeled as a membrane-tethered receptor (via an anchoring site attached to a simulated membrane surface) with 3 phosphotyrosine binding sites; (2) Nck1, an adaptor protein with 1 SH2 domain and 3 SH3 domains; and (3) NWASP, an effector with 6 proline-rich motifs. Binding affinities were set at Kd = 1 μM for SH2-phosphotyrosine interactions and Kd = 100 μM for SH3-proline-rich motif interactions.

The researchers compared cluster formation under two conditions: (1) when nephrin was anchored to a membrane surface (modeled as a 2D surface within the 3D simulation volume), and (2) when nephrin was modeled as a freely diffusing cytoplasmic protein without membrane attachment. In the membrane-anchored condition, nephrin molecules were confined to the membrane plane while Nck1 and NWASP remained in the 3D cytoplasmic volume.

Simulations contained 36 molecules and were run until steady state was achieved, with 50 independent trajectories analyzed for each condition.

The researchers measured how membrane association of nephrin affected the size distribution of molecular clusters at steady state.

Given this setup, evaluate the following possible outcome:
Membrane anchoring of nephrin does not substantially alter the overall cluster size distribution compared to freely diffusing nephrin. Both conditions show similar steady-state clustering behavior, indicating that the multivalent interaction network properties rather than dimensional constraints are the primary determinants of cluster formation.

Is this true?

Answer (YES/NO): NO